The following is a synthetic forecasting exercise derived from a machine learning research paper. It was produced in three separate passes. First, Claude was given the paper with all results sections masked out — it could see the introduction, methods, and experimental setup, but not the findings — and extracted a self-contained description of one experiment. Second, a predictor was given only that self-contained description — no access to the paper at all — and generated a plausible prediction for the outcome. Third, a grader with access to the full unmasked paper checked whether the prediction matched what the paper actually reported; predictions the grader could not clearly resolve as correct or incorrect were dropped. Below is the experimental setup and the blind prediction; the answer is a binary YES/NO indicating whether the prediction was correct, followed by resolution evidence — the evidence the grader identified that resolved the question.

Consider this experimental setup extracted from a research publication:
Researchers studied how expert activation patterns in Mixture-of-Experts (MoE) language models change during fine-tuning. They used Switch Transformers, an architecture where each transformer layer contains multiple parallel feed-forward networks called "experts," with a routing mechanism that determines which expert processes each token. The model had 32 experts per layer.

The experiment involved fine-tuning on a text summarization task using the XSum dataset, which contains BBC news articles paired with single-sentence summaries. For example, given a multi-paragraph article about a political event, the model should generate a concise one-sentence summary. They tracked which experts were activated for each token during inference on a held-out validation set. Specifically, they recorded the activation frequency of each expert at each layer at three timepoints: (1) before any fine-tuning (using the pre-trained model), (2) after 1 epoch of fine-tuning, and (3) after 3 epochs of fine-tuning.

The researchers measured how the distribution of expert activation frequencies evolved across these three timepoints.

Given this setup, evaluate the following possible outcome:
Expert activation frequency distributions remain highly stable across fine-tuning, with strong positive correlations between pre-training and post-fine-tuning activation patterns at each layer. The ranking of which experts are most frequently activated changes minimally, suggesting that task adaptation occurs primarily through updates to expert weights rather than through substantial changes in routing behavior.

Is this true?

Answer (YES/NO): NO